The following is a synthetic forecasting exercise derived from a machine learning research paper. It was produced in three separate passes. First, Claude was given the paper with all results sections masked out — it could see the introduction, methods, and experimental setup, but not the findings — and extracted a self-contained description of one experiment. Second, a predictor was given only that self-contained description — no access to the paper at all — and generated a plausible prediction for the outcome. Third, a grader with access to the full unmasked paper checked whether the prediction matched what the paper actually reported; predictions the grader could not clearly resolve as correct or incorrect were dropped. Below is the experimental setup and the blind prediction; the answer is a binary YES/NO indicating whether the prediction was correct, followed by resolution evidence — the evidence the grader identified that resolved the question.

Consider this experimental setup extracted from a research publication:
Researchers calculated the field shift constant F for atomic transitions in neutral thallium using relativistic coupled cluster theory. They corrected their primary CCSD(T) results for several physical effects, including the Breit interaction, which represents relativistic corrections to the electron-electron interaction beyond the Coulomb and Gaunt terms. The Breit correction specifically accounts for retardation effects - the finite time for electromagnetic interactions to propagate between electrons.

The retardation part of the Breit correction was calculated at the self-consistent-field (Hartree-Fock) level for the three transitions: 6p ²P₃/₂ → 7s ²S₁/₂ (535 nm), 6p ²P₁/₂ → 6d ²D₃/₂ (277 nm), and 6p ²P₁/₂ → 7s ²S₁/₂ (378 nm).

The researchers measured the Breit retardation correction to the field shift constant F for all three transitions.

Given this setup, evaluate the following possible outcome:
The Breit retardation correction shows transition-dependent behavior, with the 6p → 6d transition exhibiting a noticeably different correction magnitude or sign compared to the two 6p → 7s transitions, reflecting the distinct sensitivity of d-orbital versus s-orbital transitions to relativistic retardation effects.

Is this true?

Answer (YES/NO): NO